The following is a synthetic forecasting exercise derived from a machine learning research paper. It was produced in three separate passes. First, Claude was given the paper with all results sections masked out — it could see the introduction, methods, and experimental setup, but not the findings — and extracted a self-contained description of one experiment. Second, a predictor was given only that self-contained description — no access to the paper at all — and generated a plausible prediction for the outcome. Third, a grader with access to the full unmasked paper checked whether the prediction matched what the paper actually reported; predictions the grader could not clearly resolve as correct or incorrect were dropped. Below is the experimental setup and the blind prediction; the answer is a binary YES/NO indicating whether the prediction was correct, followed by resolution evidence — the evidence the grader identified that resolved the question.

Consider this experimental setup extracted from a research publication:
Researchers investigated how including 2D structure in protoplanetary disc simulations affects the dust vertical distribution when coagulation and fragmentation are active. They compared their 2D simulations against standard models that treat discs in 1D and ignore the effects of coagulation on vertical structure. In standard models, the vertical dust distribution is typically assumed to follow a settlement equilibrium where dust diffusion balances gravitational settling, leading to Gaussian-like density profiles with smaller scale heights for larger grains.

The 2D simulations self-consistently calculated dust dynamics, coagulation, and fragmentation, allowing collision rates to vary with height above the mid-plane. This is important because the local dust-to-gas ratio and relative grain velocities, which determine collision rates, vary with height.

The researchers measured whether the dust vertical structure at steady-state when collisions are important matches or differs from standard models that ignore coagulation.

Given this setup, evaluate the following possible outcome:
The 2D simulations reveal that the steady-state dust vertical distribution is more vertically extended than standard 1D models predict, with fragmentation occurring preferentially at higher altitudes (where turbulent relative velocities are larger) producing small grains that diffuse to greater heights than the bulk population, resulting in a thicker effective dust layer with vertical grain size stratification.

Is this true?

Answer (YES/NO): NO